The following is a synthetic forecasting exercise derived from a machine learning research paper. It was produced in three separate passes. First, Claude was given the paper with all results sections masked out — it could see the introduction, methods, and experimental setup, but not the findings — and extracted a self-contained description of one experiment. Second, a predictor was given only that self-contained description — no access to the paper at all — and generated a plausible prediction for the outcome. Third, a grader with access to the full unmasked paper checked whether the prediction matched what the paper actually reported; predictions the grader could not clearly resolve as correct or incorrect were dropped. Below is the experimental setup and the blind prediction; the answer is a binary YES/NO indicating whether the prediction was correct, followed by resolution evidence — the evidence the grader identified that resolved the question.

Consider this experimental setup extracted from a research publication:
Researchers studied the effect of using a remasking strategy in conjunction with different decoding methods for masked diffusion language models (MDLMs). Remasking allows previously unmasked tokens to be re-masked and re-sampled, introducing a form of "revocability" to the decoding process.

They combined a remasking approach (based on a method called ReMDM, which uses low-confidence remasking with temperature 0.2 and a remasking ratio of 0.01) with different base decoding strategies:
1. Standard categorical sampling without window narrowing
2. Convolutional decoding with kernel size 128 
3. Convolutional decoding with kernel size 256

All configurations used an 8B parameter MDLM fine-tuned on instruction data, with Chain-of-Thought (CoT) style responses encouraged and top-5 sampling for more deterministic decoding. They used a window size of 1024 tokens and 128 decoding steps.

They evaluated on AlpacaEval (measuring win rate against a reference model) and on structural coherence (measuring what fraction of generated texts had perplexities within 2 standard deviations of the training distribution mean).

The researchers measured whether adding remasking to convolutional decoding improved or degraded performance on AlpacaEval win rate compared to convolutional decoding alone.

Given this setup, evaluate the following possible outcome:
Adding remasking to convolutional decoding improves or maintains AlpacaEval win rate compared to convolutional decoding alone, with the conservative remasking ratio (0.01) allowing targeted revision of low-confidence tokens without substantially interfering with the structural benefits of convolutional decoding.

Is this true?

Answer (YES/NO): NO